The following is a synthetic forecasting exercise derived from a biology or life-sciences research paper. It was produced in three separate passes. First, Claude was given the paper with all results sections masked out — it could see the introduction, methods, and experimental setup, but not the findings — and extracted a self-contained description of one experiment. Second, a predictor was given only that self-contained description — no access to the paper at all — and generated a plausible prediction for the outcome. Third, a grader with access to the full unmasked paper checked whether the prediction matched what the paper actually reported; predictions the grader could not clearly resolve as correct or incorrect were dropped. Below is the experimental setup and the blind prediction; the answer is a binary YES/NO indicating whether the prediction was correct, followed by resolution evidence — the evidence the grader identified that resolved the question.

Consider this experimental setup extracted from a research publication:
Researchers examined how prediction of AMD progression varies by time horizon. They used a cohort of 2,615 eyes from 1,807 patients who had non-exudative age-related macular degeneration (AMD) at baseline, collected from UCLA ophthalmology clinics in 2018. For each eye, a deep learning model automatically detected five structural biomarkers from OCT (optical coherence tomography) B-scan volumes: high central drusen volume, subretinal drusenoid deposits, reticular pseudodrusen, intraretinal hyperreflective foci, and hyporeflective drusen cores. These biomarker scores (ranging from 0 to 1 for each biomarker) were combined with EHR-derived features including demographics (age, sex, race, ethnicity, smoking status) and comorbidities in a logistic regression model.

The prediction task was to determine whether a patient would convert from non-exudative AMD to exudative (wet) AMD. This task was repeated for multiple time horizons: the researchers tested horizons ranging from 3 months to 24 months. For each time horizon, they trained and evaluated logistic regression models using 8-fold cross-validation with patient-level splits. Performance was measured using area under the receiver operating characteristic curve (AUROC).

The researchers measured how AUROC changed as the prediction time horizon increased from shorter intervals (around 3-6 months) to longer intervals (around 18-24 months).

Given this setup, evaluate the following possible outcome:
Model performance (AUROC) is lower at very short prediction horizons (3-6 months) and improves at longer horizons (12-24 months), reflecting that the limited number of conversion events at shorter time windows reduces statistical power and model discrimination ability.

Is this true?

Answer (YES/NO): NO